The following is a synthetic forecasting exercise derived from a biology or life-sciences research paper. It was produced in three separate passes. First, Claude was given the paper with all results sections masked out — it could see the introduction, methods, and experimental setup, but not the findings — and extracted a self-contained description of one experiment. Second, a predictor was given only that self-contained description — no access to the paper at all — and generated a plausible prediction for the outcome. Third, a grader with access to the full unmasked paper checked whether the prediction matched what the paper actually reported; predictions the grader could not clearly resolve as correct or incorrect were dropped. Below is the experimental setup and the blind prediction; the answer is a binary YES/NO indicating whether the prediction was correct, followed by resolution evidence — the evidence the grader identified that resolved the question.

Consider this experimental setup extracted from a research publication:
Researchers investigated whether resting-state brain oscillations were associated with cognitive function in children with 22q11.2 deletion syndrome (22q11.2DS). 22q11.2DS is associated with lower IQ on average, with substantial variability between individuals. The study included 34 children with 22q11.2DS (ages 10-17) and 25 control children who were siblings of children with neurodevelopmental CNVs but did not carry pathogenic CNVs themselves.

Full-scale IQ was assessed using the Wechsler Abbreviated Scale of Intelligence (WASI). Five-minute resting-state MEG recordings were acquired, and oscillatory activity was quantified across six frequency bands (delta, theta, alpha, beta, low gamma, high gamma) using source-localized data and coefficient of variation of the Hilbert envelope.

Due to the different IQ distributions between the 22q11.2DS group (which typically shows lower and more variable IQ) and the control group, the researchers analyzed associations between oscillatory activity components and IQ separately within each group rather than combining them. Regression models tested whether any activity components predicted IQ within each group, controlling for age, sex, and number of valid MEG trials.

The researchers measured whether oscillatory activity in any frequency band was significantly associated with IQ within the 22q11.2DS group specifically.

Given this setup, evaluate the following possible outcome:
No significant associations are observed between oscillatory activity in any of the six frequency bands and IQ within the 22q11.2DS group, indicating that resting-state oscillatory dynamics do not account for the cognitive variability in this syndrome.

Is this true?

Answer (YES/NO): NO